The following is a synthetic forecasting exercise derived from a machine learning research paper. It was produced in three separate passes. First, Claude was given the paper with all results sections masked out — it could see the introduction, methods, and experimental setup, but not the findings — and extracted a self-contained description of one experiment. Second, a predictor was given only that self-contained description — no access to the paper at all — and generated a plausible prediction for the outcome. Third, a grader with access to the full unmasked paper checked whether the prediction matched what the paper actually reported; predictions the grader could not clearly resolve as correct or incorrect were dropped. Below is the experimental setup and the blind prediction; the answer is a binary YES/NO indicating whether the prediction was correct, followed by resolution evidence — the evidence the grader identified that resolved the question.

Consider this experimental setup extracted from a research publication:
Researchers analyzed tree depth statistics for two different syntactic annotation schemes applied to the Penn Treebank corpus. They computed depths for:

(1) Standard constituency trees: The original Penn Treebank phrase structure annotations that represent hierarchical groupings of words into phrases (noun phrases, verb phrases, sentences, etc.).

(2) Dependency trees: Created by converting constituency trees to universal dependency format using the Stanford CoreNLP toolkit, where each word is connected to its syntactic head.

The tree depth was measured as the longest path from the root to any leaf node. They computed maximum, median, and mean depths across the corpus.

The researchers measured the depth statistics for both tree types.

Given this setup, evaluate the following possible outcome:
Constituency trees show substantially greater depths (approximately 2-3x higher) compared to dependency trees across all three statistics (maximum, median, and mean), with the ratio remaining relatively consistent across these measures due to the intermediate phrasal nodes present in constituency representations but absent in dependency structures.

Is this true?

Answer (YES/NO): NO